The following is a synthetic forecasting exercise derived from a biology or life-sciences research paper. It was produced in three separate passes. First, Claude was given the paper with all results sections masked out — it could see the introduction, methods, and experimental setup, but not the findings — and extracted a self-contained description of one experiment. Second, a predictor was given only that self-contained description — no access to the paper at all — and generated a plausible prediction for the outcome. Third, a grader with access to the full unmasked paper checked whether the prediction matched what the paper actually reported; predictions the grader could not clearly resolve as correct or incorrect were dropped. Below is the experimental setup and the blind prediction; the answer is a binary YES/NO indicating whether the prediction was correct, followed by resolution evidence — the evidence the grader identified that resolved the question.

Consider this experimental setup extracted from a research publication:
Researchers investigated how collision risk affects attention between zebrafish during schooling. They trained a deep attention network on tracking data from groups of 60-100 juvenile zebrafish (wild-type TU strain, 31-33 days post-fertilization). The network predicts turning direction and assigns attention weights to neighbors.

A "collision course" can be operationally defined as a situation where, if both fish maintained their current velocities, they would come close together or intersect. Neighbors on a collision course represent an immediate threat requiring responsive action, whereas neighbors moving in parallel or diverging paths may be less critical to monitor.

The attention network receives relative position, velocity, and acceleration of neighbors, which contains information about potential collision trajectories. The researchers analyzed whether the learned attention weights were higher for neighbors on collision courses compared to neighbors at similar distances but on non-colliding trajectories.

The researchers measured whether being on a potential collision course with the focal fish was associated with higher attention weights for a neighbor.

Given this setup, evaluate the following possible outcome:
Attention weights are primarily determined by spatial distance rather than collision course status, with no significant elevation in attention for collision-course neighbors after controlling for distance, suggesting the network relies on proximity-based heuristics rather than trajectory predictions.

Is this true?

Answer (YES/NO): NO